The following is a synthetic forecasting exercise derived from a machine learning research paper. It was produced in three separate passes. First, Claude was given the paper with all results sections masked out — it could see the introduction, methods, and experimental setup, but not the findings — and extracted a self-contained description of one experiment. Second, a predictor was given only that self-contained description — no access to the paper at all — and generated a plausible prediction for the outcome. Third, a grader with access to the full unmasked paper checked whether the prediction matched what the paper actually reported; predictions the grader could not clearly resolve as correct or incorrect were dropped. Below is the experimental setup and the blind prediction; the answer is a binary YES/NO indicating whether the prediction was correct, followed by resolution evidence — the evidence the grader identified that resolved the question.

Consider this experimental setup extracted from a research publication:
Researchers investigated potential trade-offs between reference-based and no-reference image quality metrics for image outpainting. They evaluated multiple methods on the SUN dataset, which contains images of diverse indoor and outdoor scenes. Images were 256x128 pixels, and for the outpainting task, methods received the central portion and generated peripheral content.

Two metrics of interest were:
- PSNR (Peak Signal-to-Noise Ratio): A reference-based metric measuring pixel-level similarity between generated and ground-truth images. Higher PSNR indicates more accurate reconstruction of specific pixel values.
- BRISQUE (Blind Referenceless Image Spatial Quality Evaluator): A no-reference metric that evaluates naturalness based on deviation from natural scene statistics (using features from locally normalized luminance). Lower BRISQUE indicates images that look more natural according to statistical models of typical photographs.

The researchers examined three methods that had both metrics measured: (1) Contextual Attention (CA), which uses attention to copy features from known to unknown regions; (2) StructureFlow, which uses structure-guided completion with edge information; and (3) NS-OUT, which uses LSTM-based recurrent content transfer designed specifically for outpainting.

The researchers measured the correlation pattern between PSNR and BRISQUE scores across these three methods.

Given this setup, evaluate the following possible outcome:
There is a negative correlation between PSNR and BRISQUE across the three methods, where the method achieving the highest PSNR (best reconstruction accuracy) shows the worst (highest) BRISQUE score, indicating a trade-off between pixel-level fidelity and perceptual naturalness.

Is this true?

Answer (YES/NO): YES